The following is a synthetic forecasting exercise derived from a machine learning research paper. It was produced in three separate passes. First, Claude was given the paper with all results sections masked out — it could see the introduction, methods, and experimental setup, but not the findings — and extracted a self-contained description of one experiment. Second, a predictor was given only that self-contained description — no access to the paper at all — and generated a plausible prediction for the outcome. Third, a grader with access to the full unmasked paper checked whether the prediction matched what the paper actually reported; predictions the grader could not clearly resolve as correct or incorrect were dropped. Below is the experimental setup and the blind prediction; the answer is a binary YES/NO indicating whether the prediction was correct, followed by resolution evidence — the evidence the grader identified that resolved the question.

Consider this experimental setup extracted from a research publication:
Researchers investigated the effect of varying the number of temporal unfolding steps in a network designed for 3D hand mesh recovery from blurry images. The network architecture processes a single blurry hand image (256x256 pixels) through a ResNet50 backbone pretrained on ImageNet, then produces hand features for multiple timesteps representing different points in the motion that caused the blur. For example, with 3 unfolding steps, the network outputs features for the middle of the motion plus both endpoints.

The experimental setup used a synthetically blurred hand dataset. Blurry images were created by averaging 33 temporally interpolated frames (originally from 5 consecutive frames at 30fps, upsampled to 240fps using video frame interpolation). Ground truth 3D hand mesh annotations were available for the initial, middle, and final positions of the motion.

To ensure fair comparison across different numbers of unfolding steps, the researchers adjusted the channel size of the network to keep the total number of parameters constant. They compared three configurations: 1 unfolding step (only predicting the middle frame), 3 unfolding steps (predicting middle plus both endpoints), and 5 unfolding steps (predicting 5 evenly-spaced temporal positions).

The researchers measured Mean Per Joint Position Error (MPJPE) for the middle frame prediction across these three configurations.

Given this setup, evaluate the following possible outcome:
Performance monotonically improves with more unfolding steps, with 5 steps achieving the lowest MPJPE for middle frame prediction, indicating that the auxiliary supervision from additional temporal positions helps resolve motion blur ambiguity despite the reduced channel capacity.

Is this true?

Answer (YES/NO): NO